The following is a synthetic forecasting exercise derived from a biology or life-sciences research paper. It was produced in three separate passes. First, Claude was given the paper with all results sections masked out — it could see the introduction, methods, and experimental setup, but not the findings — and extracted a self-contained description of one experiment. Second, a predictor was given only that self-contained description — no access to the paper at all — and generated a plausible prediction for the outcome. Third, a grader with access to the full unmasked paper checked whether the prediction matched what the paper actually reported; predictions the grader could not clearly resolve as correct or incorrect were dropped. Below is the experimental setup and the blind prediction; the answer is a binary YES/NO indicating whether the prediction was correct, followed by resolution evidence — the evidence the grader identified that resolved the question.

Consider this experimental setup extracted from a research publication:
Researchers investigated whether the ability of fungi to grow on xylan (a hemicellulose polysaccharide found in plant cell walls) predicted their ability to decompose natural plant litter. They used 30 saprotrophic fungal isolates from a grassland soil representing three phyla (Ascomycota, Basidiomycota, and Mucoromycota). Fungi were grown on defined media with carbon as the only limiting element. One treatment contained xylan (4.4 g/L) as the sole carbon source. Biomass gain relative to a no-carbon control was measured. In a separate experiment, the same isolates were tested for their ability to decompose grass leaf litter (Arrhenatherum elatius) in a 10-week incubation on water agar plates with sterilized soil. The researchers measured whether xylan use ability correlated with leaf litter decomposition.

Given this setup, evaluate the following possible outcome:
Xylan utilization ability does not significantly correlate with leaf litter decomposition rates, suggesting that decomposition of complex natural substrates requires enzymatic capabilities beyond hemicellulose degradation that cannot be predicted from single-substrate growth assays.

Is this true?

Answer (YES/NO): NO